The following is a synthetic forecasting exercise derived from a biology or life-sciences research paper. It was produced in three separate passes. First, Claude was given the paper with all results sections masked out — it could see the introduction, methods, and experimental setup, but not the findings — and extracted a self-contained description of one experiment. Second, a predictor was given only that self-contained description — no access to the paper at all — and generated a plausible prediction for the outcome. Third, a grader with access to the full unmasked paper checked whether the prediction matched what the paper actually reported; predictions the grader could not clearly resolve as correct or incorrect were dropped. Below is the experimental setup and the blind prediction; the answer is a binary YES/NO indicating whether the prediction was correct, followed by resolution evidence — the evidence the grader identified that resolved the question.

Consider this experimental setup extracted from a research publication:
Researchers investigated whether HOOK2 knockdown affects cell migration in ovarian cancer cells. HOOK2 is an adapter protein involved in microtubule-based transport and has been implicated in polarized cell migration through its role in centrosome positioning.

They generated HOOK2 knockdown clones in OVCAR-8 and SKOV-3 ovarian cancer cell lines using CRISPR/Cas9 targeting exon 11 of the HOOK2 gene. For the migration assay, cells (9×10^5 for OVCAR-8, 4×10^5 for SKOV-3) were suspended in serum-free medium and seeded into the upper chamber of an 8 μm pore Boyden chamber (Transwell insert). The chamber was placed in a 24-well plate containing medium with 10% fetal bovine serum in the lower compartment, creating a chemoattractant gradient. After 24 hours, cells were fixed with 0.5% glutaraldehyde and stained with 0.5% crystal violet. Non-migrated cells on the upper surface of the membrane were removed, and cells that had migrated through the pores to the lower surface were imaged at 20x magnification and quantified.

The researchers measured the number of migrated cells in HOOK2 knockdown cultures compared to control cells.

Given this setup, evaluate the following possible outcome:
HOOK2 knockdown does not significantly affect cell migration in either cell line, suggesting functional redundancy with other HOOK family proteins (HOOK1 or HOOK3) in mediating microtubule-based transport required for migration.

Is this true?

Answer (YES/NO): NO